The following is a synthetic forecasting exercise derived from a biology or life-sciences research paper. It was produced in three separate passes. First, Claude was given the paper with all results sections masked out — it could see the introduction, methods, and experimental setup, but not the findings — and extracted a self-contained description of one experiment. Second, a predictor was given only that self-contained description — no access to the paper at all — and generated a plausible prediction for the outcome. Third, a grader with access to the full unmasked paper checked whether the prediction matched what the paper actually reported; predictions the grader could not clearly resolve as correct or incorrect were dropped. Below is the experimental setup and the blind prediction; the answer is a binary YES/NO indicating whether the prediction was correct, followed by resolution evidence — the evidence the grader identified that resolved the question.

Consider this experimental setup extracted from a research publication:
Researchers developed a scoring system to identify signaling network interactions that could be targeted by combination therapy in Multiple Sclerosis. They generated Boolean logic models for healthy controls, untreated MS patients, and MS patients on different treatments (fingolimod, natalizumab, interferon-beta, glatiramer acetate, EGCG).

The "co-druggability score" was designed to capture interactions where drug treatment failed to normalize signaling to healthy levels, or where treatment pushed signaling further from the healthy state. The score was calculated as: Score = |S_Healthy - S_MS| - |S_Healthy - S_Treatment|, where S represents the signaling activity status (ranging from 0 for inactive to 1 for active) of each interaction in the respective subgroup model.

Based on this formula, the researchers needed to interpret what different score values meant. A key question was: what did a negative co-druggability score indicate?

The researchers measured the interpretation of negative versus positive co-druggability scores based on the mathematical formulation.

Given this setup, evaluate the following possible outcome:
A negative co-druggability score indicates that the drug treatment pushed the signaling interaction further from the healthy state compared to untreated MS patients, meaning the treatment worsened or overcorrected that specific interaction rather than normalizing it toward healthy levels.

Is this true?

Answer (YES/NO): YES